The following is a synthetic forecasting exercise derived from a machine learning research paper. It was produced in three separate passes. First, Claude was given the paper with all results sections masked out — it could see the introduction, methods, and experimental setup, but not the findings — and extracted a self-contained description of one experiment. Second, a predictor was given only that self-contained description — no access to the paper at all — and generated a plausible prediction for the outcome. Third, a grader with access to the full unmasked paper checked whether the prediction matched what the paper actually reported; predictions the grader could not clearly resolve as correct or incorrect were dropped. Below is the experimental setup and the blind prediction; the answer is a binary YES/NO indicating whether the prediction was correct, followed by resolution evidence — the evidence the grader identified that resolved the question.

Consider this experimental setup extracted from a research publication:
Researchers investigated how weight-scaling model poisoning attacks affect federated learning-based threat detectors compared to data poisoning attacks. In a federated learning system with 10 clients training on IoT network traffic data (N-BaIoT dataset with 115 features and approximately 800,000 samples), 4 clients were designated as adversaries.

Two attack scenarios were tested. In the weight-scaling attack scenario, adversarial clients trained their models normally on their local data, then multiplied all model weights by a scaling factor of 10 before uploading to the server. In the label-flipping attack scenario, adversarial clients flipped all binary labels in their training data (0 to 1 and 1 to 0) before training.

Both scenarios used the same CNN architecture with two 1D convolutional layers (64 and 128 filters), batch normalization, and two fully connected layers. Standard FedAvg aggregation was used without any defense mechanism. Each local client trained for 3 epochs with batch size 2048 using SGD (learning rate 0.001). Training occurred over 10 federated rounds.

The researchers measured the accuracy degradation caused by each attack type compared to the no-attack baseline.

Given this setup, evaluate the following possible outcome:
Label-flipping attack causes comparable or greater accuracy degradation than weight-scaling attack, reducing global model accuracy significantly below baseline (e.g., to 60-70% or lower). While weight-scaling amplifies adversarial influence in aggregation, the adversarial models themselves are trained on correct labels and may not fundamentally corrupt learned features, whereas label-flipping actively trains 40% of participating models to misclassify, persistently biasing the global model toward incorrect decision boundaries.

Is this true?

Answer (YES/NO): NO